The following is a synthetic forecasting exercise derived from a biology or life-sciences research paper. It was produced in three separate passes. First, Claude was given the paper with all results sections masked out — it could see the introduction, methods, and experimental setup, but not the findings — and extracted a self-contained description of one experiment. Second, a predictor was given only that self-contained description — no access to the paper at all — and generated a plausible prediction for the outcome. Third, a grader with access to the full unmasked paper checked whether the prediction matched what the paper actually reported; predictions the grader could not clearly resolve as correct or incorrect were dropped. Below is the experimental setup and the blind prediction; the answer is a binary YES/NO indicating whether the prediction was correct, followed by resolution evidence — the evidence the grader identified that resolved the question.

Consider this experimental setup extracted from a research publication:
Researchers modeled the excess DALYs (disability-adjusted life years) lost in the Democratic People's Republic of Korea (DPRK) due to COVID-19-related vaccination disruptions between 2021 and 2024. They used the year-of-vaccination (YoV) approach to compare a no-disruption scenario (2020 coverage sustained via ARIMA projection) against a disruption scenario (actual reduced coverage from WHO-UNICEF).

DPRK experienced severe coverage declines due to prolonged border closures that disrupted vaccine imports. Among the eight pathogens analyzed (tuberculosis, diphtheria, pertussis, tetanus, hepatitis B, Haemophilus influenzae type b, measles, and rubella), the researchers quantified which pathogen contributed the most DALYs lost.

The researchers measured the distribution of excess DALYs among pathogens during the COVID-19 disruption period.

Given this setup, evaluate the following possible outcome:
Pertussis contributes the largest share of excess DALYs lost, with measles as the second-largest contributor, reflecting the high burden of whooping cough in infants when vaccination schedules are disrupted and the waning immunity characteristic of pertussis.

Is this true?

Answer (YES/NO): NO